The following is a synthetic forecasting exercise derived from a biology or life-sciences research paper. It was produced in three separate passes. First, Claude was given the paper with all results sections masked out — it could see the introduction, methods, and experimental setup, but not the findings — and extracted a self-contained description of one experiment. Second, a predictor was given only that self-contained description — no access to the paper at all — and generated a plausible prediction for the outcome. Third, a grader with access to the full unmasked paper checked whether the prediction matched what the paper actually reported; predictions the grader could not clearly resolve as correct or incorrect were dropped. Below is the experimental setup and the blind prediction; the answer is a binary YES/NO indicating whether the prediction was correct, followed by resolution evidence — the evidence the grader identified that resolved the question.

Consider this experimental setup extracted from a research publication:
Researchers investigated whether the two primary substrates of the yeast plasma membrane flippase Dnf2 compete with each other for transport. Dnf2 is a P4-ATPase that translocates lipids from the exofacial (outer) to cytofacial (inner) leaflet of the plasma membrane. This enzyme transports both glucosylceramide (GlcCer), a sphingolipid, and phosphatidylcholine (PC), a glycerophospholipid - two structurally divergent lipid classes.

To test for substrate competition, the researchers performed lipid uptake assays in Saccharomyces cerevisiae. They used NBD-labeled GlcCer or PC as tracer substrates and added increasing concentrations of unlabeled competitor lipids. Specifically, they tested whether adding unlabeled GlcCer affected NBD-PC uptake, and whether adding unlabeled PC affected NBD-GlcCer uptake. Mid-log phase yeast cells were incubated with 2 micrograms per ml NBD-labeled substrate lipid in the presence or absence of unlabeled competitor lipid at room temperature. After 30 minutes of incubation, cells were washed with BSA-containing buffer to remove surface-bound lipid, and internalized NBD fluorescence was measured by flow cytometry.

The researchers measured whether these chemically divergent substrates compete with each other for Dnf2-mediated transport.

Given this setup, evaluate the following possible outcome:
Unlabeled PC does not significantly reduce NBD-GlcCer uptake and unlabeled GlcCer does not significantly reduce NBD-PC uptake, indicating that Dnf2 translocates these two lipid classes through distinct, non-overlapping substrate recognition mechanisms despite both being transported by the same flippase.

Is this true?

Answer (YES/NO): NO